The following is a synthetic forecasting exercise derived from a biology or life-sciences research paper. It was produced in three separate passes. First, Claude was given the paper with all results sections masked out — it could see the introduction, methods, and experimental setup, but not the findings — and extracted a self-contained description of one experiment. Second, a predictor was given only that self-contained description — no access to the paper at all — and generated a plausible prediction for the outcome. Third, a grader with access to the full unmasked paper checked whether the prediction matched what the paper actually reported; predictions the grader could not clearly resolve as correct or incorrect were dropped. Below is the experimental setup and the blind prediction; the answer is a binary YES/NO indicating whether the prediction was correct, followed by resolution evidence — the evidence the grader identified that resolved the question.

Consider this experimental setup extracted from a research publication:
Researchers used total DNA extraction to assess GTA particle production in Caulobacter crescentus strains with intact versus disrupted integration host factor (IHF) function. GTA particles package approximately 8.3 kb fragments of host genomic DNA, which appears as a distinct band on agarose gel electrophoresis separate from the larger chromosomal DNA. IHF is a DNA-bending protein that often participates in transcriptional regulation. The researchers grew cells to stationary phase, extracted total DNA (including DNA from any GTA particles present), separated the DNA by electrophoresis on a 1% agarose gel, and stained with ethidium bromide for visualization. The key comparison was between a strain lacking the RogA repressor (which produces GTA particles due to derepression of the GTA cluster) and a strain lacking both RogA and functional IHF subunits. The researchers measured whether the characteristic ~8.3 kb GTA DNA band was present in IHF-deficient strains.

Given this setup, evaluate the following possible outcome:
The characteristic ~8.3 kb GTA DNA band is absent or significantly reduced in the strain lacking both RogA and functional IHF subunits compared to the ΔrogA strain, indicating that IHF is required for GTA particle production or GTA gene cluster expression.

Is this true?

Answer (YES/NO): YES